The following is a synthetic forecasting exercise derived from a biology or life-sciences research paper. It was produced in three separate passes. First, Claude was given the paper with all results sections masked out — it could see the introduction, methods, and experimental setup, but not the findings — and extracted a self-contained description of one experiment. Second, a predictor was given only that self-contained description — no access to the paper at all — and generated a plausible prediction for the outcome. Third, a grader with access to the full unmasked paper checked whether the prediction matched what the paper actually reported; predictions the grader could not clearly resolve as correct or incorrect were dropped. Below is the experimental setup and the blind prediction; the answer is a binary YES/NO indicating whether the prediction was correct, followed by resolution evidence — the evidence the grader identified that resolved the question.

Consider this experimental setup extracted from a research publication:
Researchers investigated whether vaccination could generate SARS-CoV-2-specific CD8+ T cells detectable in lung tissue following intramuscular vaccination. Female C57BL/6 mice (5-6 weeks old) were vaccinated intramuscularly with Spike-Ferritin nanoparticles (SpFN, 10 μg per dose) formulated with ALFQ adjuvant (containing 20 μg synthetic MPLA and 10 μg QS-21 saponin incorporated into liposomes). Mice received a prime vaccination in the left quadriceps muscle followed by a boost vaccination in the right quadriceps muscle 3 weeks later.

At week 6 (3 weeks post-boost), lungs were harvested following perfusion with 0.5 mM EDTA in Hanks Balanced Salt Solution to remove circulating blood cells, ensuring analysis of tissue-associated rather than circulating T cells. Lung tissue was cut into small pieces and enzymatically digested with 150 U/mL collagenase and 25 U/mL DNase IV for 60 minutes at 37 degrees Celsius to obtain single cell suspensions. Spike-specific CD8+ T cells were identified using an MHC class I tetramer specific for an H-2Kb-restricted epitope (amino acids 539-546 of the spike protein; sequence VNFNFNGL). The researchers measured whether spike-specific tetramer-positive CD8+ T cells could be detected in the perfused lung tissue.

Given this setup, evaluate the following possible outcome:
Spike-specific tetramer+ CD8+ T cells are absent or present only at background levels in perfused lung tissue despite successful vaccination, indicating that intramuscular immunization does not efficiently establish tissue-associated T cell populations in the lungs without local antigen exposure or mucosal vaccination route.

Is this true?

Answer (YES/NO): NO